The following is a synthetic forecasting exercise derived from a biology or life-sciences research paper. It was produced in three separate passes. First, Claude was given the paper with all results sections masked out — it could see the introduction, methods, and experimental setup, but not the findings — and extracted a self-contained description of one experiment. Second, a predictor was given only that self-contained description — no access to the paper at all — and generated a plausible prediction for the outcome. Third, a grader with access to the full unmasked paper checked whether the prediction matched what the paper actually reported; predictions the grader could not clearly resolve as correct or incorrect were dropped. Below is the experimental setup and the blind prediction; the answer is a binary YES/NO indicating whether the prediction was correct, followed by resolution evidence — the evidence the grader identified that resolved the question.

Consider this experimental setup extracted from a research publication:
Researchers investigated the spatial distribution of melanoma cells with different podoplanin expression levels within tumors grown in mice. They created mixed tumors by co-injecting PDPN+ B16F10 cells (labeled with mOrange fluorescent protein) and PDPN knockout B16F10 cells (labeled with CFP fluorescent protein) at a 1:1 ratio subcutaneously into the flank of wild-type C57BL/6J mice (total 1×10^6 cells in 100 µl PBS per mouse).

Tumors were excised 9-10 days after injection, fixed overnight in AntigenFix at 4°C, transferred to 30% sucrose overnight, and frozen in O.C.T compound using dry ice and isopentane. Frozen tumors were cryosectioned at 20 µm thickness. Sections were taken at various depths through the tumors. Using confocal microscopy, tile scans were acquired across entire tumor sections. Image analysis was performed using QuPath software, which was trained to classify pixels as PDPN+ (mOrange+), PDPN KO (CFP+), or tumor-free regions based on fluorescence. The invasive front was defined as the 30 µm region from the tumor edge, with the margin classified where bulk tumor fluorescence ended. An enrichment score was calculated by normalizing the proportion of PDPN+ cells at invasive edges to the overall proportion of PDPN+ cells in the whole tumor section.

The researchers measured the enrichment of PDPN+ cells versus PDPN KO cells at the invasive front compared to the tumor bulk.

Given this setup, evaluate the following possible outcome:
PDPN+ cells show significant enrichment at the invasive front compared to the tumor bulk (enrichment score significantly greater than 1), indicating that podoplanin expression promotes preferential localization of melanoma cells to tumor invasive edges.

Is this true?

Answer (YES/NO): YES